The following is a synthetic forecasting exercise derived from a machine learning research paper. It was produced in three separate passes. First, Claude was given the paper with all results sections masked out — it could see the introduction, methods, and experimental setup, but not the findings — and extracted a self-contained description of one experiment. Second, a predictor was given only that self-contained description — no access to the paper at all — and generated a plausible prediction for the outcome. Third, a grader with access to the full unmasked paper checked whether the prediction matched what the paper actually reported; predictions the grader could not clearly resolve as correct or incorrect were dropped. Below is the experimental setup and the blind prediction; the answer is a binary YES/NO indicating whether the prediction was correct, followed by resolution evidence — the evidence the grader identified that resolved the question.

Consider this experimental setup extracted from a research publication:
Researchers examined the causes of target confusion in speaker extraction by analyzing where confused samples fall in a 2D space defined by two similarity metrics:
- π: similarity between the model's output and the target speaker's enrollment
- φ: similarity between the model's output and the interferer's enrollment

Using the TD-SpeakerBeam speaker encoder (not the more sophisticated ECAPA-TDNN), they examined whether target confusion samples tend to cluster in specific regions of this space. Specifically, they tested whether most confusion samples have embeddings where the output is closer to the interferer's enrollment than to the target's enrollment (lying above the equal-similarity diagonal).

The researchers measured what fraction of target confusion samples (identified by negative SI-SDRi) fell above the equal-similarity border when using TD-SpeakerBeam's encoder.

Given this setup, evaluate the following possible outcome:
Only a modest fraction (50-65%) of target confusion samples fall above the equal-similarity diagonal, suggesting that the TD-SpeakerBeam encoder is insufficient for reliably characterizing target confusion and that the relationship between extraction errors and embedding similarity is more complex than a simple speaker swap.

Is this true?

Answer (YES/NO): NO